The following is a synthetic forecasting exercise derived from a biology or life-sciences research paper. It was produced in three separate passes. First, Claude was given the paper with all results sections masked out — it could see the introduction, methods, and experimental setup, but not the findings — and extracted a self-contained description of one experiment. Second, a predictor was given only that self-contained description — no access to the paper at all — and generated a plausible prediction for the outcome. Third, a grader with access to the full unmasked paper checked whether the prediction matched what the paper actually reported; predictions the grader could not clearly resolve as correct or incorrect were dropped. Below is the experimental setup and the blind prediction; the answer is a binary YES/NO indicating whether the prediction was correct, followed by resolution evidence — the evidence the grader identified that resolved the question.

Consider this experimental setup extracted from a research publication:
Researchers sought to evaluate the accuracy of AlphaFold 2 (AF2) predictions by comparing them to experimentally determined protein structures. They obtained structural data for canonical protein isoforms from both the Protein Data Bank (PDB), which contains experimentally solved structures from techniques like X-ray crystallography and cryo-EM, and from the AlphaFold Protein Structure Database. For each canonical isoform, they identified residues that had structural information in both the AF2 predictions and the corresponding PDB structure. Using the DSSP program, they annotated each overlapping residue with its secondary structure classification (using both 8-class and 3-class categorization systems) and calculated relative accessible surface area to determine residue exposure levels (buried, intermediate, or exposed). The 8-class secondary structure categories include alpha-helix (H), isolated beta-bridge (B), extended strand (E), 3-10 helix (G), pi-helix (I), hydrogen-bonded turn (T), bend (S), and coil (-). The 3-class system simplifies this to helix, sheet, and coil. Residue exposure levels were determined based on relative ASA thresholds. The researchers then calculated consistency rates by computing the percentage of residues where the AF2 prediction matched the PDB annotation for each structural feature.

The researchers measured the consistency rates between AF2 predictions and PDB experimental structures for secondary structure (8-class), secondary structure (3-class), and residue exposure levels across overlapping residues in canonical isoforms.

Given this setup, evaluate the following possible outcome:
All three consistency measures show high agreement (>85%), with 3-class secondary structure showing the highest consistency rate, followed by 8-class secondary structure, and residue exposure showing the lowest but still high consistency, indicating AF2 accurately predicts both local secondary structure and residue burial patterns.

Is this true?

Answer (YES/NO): NO